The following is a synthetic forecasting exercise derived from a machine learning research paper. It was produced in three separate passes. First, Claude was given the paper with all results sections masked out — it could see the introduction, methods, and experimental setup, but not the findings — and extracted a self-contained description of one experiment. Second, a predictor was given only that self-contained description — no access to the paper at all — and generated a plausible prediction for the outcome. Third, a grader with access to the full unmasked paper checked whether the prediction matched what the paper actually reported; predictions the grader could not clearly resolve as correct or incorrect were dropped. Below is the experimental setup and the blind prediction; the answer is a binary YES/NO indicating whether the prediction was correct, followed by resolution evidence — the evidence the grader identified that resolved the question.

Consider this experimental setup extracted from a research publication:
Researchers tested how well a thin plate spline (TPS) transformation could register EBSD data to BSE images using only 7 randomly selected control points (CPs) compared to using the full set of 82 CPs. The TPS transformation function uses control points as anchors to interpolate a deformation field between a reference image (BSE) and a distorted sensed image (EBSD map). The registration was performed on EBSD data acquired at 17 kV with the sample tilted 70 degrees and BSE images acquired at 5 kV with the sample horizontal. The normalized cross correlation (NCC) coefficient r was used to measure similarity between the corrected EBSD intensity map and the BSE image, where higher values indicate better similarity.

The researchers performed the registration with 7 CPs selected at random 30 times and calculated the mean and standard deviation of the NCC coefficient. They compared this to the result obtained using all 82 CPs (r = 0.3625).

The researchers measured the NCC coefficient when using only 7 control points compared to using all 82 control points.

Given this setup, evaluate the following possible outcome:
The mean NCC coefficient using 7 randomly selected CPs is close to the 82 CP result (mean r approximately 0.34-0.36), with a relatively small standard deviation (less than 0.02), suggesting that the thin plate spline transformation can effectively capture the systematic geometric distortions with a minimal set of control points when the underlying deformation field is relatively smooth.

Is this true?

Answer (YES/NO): NO